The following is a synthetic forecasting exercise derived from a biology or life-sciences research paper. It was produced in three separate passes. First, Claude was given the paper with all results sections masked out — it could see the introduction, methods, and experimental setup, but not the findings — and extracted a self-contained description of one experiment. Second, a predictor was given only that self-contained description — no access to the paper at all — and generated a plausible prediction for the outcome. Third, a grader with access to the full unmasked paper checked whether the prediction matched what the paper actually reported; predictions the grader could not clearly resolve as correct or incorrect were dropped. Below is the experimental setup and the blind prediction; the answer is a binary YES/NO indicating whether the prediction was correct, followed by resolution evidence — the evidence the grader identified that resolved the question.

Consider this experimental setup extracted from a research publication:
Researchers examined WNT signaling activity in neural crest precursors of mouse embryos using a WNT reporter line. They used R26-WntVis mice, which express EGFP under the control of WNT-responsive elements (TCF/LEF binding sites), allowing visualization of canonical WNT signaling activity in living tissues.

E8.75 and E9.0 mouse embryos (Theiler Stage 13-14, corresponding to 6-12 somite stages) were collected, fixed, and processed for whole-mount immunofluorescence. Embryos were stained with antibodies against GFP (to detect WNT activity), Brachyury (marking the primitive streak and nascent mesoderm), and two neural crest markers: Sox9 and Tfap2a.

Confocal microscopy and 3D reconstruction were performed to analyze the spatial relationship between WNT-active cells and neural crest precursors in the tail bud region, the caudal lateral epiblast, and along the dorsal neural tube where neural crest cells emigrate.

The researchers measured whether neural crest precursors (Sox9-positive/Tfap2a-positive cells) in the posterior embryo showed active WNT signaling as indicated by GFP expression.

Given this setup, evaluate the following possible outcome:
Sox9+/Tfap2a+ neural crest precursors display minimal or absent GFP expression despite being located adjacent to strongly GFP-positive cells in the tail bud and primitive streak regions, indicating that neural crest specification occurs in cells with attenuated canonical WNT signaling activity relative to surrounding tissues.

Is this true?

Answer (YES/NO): NO